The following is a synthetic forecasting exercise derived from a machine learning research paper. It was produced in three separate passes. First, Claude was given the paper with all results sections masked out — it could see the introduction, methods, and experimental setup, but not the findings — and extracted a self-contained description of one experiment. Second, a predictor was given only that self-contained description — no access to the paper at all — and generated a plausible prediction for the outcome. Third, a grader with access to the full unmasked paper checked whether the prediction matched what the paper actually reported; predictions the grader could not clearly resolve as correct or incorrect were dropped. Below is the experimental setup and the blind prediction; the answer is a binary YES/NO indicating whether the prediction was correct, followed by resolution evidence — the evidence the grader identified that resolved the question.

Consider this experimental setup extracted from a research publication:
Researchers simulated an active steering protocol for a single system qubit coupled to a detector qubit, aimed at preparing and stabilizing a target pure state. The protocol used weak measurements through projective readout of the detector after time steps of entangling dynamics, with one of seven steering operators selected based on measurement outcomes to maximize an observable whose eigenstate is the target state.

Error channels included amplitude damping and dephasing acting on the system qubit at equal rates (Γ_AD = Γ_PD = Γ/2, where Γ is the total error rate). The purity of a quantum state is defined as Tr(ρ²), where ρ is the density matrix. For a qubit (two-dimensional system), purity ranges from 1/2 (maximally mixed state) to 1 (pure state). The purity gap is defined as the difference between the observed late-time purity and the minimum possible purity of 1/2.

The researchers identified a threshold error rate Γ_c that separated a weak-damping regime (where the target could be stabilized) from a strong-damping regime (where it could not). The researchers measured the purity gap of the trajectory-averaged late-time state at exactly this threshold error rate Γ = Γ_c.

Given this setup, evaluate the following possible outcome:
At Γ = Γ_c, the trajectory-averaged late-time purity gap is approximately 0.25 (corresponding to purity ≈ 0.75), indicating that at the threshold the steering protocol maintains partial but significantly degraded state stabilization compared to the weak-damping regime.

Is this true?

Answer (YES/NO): NO